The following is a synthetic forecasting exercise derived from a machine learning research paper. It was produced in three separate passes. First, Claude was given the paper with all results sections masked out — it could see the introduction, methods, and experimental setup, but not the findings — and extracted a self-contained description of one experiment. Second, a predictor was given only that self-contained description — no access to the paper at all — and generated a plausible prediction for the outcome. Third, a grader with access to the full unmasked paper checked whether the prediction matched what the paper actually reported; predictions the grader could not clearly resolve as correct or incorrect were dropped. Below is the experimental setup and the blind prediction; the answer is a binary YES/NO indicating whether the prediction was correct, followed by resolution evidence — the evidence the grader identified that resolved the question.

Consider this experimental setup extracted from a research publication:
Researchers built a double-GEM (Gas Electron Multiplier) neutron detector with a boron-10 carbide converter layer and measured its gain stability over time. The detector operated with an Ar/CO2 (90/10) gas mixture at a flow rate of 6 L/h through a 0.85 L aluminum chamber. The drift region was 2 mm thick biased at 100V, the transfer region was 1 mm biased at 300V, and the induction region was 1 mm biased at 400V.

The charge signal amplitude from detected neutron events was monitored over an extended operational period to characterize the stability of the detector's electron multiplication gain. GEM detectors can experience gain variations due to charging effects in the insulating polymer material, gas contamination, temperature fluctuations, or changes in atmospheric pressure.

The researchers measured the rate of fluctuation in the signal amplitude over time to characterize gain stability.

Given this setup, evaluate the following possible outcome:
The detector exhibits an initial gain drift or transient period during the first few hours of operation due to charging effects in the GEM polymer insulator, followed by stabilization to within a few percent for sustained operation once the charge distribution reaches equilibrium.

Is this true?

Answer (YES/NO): NO